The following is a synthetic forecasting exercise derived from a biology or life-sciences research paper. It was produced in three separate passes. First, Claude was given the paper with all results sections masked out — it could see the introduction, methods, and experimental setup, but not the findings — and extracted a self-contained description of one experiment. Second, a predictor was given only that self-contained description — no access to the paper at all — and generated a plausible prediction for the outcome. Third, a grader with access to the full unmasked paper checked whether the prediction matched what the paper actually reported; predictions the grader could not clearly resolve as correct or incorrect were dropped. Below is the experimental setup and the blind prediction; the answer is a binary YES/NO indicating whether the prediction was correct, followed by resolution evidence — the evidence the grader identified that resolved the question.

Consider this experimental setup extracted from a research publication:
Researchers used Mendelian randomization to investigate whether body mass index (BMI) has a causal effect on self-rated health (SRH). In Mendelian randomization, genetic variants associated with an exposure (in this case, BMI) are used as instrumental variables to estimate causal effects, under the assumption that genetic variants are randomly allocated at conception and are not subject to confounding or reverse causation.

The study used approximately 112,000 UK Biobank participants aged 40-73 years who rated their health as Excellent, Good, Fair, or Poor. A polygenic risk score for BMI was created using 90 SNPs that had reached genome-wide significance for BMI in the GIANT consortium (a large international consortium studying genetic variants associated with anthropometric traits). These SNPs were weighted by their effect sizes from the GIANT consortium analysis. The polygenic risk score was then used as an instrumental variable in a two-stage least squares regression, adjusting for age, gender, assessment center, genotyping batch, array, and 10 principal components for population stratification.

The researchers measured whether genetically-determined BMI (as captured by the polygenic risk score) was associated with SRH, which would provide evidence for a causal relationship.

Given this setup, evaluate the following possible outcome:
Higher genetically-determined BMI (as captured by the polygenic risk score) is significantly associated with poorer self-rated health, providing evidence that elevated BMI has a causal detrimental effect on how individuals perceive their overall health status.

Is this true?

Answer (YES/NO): YES